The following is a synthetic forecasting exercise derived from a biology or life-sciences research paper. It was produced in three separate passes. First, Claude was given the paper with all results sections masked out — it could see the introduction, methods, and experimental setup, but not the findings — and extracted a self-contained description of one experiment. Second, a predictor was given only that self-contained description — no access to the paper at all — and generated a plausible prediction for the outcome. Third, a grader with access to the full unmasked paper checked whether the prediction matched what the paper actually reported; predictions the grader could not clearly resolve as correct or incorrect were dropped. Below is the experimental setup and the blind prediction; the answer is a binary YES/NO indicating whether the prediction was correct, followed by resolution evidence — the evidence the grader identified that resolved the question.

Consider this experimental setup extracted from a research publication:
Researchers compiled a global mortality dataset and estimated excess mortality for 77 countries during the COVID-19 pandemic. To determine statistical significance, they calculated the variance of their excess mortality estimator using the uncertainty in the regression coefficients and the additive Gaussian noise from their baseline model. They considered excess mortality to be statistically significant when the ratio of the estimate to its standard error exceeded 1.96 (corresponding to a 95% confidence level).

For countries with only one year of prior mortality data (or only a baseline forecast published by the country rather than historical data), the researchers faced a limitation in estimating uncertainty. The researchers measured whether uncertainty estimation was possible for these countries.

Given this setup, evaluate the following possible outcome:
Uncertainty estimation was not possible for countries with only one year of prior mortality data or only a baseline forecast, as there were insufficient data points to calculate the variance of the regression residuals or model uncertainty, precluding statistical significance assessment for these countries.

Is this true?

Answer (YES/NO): YES